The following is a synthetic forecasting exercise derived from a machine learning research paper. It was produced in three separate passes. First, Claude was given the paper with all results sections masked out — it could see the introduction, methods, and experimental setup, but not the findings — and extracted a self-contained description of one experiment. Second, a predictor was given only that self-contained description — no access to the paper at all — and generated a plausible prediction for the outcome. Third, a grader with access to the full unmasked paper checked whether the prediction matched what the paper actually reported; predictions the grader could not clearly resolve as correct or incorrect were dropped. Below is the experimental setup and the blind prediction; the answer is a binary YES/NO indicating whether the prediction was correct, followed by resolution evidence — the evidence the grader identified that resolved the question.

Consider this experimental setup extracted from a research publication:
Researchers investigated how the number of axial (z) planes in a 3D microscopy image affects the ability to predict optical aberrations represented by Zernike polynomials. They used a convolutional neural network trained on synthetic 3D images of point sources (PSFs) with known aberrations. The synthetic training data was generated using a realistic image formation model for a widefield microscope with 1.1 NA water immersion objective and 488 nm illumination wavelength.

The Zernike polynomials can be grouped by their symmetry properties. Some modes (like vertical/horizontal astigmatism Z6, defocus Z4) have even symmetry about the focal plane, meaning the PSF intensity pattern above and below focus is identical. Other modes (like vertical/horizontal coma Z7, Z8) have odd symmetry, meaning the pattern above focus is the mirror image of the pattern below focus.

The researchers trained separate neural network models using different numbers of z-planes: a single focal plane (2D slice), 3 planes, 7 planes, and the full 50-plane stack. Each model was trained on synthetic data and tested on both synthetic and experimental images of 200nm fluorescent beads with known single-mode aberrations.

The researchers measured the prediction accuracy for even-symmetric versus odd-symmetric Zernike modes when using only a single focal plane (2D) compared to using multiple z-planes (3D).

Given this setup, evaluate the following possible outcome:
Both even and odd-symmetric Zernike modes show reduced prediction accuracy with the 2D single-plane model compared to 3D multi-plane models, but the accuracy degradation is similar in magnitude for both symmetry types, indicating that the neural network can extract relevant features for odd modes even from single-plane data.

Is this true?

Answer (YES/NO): NO